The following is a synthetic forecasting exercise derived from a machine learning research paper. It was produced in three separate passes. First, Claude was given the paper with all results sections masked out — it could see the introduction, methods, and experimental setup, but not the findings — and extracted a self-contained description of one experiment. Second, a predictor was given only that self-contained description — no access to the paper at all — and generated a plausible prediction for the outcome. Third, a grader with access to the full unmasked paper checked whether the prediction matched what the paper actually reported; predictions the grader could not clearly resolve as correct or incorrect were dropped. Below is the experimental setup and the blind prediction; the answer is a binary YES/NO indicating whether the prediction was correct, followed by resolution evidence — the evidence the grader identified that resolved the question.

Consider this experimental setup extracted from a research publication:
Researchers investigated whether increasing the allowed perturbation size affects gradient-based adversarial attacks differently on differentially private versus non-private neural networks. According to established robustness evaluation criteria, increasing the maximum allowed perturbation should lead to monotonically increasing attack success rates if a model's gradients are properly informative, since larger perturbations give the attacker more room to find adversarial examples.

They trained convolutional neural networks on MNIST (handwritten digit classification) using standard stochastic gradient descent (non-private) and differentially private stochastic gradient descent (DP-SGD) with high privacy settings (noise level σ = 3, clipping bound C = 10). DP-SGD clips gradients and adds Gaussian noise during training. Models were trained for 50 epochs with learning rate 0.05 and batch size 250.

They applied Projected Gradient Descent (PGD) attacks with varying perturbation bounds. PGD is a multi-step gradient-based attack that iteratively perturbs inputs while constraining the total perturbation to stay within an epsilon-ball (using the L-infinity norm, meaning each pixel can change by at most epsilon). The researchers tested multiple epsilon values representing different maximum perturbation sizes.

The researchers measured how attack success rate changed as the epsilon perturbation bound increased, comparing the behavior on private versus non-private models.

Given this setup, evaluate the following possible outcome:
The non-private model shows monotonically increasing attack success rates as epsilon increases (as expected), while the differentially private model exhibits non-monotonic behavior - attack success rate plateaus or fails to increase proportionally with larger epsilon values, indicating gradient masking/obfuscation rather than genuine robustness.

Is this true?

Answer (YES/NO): YES